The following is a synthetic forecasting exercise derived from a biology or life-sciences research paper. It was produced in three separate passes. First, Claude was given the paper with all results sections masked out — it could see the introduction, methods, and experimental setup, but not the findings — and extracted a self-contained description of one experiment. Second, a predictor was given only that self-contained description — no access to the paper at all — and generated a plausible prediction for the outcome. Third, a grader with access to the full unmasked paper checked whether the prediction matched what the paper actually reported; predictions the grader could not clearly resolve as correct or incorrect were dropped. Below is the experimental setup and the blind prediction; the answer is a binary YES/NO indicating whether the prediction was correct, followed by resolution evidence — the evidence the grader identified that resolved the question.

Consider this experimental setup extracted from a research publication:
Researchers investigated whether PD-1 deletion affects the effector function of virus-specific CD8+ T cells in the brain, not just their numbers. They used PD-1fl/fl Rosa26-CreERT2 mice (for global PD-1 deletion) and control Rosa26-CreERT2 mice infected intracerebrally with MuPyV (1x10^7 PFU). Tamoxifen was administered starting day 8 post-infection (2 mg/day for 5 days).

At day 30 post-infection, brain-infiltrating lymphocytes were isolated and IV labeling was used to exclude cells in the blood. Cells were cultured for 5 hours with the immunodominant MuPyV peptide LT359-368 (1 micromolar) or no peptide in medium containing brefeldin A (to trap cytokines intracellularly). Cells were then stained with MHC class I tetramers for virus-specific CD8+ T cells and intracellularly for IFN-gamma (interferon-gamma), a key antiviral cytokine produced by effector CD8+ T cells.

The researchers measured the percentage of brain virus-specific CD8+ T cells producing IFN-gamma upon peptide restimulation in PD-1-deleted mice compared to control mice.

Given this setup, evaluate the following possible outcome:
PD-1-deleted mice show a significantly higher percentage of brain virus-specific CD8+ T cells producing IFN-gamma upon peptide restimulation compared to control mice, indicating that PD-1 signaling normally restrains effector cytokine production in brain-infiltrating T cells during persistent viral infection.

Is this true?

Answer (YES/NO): NO